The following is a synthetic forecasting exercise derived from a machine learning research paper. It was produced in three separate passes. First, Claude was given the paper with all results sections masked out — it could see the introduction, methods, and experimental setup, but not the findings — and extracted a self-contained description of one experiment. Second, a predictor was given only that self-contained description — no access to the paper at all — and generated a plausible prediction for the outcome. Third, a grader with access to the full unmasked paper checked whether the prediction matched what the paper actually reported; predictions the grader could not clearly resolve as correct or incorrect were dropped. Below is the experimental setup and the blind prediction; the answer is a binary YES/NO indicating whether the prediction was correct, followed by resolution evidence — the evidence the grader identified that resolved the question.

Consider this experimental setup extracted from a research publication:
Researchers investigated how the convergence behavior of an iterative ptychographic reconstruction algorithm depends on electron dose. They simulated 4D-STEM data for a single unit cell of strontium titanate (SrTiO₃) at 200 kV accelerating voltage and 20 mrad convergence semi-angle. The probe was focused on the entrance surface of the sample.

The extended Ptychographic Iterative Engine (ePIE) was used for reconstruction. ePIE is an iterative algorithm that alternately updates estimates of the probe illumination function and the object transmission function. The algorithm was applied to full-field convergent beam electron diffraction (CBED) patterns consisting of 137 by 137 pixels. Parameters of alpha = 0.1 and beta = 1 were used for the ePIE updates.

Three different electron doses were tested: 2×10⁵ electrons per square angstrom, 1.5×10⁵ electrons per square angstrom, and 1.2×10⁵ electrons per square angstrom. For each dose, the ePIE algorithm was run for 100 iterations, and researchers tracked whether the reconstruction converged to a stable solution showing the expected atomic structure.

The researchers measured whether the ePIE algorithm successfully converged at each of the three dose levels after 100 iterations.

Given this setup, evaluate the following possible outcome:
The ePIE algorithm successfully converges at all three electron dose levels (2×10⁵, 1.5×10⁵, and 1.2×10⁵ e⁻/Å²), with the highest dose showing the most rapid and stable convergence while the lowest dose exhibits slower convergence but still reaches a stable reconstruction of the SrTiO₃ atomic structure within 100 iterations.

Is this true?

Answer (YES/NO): NO